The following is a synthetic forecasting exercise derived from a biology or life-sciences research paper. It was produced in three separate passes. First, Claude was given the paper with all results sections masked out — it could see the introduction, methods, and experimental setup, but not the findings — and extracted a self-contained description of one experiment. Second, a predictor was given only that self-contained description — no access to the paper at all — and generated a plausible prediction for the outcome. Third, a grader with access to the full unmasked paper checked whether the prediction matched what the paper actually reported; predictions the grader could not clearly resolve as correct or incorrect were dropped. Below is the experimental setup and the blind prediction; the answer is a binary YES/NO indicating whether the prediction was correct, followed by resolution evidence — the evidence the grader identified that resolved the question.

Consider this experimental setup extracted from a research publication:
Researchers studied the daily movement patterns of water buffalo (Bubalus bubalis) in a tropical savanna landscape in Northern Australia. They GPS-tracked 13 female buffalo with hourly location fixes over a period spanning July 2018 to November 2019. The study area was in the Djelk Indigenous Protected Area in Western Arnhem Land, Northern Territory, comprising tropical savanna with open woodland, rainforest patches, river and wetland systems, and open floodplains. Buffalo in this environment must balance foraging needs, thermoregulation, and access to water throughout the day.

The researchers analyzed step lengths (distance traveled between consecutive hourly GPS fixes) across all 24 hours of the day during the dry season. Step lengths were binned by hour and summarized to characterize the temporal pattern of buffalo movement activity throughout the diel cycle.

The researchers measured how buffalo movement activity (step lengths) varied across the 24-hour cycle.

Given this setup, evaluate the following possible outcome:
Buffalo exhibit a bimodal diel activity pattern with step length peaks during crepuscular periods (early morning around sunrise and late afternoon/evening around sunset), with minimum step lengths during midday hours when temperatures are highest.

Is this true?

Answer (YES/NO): YES